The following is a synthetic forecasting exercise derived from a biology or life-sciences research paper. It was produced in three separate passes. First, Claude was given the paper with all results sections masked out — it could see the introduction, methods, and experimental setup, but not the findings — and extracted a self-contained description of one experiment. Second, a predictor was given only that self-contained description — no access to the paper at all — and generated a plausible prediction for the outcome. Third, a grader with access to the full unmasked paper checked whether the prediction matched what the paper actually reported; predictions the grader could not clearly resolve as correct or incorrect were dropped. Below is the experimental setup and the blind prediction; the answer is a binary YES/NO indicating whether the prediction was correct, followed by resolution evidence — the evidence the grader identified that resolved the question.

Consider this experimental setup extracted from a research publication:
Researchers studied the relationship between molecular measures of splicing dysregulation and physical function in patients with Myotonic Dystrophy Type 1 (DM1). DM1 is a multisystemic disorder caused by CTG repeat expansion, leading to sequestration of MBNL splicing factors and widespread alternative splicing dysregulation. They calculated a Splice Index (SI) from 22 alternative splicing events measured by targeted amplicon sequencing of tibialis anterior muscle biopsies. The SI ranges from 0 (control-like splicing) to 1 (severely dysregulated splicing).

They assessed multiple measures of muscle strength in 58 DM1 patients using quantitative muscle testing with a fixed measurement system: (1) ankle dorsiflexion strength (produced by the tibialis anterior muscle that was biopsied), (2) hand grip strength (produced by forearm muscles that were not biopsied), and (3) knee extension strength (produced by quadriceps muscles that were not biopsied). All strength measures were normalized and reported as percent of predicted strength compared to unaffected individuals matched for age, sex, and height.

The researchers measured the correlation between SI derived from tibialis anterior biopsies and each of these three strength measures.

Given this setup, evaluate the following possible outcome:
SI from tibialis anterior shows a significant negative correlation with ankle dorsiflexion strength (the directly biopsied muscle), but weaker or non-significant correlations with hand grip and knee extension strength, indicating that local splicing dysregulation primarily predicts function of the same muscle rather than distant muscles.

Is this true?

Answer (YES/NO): NO